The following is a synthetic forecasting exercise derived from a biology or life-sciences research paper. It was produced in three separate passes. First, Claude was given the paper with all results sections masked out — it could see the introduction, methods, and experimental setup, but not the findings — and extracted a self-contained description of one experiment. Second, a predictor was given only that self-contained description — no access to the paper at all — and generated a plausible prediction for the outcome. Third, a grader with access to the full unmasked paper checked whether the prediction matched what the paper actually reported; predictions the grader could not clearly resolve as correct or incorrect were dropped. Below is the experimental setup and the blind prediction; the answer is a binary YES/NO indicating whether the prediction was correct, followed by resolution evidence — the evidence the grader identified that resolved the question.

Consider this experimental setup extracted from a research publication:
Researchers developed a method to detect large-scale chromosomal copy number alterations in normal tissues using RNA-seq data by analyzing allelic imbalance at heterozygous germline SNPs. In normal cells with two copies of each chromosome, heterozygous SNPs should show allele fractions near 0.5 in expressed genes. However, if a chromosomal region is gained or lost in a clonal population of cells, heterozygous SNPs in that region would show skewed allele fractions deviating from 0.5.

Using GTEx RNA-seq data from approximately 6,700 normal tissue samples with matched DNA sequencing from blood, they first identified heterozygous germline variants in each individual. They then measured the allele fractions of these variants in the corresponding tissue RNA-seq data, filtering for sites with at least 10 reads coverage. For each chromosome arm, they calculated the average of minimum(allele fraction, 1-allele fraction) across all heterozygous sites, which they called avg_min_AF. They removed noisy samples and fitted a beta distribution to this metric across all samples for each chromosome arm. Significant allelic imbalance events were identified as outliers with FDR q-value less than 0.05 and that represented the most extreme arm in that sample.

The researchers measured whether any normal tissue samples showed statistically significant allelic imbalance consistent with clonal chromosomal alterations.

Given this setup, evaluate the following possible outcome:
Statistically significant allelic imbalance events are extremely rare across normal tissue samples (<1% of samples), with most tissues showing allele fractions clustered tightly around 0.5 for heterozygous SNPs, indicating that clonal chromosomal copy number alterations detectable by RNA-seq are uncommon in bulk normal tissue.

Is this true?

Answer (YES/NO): YES